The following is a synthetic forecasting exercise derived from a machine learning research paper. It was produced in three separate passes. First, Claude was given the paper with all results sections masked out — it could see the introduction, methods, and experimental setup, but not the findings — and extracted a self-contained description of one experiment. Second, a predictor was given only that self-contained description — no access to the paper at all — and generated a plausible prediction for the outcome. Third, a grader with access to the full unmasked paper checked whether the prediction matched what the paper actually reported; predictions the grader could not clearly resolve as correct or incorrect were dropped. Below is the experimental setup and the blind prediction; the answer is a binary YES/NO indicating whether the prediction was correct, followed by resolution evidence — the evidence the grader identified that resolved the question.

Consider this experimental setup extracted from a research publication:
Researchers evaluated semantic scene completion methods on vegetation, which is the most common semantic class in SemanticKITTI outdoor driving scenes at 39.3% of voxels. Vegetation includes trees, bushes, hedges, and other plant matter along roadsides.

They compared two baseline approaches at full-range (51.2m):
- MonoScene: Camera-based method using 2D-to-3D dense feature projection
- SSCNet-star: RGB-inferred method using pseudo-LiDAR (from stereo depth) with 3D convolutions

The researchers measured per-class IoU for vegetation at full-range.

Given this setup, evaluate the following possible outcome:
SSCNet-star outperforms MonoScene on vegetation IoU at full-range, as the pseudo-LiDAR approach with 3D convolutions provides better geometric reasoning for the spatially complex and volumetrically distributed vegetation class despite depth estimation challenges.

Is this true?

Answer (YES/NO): YES